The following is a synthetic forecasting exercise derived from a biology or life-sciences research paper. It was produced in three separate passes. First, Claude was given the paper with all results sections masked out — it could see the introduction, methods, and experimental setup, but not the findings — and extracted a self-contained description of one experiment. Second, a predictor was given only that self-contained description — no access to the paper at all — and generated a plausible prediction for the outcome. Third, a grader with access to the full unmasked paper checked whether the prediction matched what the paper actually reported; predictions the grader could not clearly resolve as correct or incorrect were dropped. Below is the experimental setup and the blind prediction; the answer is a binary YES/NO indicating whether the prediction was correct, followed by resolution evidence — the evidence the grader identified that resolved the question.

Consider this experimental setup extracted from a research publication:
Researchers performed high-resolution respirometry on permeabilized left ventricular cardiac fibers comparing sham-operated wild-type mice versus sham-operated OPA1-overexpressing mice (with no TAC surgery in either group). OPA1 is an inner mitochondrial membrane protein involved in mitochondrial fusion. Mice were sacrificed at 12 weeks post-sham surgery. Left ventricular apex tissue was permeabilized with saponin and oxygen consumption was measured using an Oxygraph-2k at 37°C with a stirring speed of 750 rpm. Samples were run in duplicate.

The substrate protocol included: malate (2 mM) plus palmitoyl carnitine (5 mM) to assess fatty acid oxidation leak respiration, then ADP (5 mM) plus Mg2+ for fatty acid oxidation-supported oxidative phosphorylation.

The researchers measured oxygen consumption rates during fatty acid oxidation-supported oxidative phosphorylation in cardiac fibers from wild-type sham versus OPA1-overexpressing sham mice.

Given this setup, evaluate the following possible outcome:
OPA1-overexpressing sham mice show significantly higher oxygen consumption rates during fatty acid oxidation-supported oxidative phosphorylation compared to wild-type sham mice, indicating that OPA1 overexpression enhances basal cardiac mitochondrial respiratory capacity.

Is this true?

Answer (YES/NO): NO